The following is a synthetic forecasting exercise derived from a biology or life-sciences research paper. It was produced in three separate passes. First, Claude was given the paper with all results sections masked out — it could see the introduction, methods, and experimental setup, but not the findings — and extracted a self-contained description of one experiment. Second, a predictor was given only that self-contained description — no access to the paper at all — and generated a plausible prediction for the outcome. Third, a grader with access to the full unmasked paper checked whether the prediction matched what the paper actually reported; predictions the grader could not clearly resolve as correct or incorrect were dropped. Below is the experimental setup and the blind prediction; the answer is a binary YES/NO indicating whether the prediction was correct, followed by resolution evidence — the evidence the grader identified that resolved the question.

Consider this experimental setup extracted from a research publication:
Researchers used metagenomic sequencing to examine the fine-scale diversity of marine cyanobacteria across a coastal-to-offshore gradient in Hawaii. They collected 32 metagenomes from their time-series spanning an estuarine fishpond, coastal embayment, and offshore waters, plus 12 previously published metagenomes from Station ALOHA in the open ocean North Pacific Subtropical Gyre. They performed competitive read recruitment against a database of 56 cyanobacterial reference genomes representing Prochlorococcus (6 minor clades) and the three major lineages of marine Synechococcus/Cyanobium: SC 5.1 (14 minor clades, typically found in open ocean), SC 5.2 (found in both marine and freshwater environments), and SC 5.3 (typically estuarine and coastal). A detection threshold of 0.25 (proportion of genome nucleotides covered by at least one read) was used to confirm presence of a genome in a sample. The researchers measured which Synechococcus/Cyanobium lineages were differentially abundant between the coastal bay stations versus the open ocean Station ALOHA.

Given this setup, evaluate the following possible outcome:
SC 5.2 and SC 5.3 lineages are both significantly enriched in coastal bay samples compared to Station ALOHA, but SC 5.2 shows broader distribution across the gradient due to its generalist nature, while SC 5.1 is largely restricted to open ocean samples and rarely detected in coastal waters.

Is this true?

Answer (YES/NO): NO